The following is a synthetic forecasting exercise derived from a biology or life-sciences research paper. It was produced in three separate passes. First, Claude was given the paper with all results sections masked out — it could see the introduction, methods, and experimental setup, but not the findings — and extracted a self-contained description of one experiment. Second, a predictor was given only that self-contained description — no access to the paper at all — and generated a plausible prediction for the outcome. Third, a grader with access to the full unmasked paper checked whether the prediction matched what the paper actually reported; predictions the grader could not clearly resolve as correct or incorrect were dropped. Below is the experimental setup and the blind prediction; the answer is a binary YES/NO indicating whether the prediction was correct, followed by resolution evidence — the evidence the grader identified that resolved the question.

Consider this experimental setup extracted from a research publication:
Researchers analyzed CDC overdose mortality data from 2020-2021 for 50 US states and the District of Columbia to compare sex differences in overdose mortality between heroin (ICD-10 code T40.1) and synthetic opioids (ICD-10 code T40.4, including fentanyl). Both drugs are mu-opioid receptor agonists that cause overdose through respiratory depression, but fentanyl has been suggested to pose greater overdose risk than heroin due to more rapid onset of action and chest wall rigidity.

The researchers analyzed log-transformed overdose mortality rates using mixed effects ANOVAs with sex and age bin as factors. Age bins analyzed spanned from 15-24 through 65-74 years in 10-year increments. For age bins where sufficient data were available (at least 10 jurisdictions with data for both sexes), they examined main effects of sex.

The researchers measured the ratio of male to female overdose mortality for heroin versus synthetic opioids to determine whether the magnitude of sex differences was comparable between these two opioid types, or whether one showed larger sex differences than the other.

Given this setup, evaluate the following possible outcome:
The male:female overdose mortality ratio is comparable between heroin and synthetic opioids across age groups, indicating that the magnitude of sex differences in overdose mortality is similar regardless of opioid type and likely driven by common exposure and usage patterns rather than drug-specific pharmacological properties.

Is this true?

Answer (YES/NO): YES